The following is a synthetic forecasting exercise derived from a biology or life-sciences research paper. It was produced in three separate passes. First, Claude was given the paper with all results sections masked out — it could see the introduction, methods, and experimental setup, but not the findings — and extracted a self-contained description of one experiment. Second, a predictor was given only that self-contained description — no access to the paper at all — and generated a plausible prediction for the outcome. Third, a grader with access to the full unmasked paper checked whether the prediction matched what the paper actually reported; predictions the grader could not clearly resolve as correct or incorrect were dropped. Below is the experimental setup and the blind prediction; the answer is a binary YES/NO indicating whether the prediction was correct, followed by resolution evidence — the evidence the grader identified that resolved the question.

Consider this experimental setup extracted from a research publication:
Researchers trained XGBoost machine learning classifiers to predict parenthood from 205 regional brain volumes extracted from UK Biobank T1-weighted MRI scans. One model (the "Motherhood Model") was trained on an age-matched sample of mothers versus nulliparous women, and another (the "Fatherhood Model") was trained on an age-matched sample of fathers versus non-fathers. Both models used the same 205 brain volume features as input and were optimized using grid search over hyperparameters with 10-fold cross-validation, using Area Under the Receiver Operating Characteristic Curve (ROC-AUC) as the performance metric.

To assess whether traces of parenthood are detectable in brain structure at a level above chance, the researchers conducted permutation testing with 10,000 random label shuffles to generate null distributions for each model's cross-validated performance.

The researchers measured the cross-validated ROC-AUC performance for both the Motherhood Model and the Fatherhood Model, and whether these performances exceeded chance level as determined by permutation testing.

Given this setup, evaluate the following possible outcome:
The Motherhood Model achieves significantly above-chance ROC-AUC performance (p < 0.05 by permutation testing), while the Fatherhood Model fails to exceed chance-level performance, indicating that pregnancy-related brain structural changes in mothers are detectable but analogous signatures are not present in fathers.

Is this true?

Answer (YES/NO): NO